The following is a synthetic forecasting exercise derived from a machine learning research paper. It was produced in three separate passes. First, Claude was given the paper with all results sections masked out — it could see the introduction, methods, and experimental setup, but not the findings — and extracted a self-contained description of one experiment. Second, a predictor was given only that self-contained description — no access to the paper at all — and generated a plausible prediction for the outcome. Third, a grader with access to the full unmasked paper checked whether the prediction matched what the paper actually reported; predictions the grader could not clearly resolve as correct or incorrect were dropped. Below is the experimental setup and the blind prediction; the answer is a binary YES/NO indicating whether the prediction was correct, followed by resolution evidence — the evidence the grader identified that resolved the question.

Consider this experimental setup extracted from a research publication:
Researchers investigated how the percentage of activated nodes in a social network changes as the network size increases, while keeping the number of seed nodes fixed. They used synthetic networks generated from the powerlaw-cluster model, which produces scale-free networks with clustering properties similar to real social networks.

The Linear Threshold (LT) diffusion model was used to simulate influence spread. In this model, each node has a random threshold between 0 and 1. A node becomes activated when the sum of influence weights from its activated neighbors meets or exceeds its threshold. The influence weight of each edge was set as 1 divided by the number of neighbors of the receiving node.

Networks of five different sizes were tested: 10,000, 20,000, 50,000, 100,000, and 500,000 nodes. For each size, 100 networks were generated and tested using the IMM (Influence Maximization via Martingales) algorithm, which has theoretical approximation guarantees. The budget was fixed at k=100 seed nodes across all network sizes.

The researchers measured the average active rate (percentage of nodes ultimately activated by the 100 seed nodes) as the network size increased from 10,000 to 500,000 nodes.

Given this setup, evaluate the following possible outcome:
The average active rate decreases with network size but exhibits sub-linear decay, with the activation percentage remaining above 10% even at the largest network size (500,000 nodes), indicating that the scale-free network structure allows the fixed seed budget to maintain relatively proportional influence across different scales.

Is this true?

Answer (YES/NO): NO